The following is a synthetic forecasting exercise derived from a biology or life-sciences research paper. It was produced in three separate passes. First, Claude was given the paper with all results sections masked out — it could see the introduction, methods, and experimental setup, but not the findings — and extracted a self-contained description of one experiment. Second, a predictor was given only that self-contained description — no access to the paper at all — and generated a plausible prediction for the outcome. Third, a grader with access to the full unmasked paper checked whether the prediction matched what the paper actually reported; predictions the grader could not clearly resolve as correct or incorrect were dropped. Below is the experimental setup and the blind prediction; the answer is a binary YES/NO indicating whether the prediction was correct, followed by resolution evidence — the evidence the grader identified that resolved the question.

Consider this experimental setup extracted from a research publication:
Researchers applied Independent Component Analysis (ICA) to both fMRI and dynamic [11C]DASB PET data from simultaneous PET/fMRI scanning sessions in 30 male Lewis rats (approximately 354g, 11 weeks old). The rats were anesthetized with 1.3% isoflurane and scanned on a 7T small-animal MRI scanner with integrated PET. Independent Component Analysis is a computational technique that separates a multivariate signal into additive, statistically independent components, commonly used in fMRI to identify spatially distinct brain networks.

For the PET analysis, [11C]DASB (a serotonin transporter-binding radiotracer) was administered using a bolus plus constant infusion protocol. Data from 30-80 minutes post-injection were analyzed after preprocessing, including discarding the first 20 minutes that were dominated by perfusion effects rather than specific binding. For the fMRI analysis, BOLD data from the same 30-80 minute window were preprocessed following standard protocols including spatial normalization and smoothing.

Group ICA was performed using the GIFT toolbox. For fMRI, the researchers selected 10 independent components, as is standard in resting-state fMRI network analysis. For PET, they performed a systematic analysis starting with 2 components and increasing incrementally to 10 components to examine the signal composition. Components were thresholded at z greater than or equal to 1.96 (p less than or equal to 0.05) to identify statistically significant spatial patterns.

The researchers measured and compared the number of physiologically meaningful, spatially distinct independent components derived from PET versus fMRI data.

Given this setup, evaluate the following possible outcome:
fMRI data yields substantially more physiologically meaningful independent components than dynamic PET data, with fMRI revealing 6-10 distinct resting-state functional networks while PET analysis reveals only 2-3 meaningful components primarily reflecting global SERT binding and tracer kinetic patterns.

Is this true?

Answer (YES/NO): NO